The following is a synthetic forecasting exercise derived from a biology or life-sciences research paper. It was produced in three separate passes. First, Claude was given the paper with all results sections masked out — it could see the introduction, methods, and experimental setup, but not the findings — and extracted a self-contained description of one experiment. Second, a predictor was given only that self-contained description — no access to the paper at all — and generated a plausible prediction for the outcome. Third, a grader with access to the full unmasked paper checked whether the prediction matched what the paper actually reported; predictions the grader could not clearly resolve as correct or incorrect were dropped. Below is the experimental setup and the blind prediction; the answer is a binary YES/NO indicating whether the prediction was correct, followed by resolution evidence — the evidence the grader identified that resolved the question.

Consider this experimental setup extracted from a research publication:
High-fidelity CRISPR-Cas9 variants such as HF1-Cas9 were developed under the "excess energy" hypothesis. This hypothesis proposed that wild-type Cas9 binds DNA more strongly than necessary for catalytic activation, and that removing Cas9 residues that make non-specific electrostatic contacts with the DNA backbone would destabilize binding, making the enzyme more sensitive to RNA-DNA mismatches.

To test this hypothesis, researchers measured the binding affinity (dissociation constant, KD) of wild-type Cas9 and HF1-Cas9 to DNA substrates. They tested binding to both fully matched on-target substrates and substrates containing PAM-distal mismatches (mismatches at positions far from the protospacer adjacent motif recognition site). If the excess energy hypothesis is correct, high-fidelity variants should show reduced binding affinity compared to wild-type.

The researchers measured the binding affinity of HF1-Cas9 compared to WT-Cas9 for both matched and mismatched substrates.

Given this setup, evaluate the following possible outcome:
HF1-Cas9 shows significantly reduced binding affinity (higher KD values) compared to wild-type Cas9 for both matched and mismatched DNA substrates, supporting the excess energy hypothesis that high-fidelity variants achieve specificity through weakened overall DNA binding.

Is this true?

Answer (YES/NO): NO